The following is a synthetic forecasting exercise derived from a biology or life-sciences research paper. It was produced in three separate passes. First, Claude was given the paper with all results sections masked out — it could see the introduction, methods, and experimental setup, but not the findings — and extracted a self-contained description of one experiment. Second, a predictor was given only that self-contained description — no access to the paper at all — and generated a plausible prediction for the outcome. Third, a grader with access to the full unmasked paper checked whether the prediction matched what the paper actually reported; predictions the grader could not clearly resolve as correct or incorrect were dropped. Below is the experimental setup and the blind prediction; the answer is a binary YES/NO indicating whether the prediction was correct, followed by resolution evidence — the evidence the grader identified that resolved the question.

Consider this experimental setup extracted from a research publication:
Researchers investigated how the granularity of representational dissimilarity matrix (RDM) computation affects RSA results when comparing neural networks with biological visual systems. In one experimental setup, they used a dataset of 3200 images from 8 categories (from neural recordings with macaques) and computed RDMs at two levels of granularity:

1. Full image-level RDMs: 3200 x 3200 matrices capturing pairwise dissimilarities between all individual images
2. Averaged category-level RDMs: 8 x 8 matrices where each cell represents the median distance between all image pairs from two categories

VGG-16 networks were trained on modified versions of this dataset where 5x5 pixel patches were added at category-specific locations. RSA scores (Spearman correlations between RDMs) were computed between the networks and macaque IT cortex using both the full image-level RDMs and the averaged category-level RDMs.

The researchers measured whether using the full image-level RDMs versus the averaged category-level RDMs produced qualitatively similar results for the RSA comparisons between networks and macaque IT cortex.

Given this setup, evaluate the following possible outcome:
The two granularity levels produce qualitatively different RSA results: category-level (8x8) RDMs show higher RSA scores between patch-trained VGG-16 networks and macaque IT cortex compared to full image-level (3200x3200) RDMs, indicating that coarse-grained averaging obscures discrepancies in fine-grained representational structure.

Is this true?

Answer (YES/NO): NO